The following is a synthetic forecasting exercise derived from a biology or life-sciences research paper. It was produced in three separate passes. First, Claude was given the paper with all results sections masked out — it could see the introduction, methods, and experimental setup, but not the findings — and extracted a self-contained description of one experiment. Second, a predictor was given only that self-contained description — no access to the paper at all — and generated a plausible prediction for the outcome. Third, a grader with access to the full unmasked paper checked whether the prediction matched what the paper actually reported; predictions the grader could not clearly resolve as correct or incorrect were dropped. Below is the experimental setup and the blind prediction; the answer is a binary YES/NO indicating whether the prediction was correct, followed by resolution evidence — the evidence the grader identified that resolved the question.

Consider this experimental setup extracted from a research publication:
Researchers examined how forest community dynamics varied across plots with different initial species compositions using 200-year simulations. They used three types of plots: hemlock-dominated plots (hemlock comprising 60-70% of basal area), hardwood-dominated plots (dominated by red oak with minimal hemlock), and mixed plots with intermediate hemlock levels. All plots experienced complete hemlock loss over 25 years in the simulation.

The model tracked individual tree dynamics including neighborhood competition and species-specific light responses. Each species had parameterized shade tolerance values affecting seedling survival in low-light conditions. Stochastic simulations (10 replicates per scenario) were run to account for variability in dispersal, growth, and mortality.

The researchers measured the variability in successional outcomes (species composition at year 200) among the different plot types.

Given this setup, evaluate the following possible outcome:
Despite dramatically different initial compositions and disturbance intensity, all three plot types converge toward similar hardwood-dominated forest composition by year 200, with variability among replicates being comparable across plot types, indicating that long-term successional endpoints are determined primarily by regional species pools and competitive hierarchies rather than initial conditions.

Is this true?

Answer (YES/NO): NO